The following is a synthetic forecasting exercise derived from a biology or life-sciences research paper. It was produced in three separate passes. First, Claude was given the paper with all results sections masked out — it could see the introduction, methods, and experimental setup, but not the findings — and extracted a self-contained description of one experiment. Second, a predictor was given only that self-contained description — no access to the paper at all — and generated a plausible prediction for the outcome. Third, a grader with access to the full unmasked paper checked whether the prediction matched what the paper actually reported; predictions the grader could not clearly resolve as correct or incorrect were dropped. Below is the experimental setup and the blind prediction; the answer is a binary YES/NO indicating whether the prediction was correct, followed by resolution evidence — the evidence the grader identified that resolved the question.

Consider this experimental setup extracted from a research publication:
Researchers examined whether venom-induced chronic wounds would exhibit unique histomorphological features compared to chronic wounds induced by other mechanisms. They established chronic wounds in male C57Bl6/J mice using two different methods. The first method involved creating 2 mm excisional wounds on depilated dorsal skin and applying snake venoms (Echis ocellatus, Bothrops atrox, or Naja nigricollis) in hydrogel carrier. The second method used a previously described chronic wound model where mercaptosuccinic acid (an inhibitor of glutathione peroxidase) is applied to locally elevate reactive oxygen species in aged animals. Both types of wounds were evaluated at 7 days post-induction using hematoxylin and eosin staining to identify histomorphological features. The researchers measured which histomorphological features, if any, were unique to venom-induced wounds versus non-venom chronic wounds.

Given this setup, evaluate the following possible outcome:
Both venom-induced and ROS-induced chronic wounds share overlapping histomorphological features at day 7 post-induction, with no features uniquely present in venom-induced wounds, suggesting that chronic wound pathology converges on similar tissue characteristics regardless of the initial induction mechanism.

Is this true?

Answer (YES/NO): NO